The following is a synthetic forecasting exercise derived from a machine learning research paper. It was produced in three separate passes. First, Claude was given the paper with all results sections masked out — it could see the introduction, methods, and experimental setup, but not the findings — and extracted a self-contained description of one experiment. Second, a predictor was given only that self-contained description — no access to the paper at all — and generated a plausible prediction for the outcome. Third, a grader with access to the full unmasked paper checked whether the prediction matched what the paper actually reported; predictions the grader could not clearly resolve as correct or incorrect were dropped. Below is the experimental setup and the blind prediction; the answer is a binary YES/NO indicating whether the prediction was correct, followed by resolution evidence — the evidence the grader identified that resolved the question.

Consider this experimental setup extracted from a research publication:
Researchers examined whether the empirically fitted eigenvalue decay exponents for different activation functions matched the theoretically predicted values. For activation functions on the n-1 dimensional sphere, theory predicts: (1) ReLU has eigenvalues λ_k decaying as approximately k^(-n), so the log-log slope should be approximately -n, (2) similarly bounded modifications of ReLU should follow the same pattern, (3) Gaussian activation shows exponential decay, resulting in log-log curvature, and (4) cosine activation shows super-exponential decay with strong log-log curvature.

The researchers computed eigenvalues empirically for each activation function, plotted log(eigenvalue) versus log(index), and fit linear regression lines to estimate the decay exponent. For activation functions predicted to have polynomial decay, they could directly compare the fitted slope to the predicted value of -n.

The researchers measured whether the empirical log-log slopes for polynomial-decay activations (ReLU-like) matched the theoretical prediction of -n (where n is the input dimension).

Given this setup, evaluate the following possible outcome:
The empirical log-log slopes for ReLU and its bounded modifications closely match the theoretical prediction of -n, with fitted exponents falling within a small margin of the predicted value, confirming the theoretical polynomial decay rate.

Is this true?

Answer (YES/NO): NO